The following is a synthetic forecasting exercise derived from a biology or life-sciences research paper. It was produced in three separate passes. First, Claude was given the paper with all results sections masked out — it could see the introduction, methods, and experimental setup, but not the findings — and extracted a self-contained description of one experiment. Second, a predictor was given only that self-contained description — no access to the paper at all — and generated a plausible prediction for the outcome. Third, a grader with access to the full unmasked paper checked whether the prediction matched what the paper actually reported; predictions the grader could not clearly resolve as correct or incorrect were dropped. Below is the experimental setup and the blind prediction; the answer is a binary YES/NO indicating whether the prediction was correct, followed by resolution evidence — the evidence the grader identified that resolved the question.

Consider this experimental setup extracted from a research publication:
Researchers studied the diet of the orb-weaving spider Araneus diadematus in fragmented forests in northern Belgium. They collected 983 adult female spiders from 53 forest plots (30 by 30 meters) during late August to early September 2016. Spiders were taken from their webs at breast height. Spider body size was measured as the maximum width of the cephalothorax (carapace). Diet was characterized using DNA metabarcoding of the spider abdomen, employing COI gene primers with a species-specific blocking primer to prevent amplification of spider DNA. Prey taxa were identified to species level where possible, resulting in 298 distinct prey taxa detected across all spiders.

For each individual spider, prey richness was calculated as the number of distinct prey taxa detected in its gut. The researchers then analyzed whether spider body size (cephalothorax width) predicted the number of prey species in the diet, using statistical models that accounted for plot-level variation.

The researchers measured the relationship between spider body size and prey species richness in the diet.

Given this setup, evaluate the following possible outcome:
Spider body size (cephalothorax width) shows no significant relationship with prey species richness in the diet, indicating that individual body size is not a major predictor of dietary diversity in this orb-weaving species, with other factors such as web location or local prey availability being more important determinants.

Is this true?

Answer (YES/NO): NO